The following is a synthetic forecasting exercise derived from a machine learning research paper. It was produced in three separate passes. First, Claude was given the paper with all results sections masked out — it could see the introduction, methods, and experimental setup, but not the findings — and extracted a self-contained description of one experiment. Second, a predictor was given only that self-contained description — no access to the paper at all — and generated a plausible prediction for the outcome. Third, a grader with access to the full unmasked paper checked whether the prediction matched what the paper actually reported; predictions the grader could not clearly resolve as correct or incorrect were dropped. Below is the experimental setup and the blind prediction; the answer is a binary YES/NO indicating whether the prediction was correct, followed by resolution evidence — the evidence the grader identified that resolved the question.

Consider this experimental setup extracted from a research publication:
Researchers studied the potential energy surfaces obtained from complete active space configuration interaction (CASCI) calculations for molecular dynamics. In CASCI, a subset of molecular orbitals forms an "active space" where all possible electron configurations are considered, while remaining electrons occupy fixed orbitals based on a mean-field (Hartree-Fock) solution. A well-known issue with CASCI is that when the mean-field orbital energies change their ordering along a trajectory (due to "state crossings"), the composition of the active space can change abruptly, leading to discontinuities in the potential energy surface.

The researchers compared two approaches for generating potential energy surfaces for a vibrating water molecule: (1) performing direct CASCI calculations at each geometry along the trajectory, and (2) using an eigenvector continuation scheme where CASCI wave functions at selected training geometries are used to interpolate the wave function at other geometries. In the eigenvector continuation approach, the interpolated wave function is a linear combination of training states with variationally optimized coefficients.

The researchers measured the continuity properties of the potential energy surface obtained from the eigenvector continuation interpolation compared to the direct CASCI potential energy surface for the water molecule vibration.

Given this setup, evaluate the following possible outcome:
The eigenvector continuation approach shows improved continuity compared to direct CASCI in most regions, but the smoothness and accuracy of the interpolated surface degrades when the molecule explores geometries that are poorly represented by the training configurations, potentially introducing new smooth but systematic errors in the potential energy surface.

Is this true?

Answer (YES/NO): NO